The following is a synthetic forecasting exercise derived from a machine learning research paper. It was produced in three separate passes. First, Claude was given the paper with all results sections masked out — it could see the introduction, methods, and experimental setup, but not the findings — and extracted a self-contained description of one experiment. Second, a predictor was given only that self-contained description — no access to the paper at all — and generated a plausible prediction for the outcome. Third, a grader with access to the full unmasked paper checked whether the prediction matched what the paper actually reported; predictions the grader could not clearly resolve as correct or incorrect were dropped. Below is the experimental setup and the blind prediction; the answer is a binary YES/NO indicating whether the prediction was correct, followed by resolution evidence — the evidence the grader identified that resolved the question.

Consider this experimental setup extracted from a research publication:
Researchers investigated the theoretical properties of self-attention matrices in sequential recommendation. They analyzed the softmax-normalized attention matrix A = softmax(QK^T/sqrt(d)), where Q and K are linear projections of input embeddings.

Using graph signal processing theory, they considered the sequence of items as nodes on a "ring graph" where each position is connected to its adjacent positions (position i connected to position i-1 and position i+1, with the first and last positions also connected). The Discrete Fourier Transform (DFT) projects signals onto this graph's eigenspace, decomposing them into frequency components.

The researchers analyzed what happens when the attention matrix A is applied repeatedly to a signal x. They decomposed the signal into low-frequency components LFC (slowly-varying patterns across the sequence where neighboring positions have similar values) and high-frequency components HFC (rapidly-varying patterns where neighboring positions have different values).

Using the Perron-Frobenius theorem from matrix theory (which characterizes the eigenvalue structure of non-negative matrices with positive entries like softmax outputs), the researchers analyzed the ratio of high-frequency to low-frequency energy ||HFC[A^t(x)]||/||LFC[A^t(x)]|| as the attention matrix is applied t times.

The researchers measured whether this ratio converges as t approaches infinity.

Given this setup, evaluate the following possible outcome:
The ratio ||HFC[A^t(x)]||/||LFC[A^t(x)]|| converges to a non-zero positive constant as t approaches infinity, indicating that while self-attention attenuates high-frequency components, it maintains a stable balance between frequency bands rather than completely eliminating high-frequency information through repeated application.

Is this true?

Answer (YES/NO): NO